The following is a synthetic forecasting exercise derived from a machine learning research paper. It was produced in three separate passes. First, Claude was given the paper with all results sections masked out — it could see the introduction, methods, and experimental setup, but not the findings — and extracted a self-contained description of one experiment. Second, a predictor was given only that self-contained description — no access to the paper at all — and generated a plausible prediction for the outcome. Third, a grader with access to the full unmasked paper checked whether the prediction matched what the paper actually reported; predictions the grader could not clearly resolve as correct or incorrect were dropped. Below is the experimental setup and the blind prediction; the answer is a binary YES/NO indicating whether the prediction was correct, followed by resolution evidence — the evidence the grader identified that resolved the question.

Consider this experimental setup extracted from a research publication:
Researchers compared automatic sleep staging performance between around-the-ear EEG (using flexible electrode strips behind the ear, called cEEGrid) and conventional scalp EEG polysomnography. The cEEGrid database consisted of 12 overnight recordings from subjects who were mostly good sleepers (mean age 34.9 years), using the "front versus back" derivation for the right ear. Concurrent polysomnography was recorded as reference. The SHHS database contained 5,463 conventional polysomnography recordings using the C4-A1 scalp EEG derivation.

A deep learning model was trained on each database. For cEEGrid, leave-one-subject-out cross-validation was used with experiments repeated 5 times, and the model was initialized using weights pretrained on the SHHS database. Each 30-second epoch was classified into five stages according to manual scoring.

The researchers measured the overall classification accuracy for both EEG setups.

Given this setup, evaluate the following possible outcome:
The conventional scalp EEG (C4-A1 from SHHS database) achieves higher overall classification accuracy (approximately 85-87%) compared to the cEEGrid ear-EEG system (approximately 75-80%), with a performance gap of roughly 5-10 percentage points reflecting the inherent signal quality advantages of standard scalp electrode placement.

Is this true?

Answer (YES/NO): NO